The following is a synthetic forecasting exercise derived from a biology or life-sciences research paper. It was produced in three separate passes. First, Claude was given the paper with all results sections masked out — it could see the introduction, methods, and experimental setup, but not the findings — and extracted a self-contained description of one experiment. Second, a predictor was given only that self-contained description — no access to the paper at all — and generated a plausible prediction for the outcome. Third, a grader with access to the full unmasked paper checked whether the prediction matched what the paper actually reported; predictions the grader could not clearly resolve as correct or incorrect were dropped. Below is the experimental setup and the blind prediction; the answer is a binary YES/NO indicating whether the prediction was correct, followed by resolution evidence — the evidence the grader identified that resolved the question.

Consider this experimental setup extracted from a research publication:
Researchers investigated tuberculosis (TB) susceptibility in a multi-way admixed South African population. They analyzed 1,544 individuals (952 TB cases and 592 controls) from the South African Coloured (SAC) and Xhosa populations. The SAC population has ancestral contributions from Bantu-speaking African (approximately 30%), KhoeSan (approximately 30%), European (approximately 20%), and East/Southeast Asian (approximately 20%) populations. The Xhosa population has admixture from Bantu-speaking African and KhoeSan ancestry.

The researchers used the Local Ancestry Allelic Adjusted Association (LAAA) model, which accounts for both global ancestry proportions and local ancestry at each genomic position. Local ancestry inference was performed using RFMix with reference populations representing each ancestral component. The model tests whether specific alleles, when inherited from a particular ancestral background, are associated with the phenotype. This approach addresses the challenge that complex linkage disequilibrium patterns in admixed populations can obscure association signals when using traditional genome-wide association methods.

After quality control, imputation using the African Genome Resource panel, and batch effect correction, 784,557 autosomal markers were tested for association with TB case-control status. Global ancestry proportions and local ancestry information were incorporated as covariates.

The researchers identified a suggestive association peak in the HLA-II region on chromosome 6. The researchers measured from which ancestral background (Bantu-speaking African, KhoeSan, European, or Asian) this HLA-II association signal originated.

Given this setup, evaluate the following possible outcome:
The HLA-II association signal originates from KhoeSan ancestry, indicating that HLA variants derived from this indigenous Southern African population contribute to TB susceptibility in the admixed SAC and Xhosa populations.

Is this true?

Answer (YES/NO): YES